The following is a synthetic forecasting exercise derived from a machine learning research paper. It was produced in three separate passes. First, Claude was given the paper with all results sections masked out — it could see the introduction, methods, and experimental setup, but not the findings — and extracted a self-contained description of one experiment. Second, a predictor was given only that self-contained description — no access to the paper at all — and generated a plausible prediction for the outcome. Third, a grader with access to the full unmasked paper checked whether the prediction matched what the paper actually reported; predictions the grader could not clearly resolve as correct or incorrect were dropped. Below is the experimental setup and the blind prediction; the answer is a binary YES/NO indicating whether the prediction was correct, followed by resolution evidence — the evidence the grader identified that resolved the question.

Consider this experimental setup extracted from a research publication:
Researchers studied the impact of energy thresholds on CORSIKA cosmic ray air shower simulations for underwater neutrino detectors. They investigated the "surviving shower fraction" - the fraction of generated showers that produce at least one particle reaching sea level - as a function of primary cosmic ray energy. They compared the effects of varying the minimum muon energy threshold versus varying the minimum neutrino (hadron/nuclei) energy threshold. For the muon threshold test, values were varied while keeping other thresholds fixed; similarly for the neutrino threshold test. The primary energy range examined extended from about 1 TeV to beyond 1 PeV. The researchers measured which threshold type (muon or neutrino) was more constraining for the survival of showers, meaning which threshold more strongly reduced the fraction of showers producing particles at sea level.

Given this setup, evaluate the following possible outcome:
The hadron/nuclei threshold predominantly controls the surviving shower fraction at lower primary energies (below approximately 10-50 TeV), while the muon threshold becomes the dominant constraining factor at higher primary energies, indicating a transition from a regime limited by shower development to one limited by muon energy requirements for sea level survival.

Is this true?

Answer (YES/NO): NO